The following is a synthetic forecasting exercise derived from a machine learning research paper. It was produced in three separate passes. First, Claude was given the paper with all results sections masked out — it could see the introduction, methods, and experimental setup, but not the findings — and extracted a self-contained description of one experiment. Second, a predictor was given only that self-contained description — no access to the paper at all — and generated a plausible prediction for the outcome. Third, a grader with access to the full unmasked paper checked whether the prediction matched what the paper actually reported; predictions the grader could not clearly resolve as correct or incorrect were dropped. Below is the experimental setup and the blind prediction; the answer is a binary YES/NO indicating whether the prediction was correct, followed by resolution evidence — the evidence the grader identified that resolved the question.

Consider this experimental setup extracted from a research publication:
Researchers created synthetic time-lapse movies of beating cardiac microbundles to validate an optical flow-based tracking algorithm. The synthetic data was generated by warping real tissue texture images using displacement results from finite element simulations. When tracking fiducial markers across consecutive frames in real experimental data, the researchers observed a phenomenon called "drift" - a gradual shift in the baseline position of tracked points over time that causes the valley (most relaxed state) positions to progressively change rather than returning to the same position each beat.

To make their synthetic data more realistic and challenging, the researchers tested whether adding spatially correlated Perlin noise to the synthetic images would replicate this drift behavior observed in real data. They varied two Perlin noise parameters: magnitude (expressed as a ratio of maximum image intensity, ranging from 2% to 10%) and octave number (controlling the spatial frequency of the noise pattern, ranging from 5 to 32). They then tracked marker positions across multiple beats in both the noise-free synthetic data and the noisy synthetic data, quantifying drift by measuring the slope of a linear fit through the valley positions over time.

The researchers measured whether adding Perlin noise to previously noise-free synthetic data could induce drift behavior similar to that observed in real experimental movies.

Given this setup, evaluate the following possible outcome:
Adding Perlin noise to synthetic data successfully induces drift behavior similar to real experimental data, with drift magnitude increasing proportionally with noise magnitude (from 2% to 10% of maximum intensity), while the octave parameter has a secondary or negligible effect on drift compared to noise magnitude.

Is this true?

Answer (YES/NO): NO